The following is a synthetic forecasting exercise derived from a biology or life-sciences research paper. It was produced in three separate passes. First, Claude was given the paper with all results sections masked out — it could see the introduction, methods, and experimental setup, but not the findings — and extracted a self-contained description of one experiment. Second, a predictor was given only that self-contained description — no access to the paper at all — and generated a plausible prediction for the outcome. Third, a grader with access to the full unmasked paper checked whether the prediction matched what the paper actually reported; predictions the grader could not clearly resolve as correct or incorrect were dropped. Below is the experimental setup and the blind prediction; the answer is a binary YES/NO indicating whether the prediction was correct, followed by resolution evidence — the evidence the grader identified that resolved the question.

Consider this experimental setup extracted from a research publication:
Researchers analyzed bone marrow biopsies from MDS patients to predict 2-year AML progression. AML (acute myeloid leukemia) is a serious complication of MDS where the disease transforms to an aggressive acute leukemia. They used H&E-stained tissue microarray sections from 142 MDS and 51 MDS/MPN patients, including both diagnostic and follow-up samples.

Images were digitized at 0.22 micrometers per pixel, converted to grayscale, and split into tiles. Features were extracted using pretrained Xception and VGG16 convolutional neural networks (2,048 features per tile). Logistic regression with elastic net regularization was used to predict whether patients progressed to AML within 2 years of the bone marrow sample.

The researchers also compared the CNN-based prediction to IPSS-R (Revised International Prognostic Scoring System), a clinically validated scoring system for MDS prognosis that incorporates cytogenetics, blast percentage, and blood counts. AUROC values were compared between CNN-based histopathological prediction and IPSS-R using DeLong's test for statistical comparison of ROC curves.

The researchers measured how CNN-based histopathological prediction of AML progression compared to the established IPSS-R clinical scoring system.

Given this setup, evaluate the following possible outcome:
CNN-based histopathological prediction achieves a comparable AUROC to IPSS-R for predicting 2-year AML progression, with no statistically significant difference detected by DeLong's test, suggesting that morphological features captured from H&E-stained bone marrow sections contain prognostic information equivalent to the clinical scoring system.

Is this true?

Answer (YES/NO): NO